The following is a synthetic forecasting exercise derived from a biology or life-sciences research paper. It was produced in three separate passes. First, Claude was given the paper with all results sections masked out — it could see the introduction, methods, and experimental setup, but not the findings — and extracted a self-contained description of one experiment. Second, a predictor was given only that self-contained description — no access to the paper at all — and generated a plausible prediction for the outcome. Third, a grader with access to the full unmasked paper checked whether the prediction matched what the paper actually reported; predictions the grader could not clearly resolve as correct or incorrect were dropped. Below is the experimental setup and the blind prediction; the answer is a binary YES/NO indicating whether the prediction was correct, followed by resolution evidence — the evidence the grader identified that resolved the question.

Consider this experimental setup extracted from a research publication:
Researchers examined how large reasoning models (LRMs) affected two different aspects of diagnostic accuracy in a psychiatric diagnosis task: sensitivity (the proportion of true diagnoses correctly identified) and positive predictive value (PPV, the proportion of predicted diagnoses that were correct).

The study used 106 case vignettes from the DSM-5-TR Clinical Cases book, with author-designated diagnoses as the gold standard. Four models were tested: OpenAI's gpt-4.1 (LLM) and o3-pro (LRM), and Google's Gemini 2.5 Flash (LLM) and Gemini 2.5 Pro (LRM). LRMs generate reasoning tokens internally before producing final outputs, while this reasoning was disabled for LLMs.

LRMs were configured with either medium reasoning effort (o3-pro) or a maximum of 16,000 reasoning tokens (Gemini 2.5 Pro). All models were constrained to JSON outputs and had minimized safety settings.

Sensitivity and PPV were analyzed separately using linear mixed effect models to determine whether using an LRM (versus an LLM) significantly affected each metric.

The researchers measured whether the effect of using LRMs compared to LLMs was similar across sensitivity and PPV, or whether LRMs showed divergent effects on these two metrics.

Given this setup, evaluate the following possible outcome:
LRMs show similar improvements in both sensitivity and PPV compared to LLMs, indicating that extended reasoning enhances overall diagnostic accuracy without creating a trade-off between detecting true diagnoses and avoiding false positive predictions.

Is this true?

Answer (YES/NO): NO